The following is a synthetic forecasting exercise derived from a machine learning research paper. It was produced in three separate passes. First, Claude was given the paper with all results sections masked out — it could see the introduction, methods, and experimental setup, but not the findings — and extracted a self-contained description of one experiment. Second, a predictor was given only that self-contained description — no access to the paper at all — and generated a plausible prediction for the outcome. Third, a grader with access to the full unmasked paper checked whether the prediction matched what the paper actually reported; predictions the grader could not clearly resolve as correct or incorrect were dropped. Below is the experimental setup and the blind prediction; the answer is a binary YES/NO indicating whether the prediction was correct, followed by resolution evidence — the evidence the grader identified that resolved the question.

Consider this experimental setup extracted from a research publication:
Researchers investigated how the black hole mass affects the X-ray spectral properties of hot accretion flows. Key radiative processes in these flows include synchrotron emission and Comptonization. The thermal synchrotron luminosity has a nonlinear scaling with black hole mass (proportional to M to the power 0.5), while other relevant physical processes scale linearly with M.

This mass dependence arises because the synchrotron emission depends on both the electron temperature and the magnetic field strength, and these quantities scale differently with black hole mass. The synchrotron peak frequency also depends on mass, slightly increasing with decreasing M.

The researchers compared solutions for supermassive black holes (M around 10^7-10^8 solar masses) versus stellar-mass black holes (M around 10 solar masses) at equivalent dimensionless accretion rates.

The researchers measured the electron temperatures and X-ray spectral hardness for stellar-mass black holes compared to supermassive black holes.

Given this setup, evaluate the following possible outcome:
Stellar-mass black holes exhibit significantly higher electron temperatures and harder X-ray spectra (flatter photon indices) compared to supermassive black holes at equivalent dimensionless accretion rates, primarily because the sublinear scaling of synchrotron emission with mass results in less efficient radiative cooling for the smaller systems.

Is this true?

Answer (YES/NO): NO